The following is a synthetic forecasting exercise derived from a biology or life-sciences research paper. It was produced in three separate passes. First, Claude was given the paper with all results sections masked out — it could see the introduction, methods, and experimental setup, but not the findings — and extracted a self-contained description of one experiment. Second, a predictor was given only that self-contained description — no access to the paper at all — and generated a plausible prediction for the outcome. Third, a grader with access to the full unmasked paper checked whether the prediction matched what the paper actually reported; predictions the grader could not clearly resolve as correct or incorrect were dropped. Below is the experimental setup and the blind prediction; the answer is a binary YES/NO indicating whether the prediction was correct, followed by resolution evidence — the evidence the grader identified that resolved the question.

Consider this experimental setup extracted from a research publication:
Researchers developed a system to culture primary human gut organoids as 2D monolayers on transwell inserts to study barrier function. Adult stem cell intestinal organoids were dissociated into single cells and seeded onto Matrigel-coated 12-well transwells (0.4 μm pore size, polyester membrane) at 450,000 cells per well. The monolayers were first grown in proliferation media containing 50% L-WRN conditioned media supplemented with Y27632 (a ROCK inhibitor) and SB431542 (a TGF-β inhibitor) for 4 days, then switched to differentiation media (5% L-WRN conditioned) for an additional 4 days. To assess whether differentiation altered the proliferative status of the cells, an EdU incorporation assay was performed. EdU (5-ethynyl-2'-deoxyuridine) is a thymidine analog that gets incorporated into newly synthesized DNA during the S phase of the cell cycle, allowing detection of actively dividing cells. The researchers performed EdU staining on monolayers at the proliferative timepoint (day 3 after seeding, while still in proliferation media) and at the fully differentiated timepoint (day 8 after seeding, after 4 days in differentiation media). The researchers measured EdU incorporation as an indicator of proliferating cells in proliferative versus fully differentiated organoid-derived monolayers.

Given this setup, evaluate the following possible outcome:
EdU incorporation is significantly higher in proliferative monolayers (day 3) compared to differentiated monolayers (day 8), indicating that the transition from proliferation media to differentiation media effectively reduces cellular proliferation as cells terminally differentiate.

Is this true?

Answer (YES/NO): YES